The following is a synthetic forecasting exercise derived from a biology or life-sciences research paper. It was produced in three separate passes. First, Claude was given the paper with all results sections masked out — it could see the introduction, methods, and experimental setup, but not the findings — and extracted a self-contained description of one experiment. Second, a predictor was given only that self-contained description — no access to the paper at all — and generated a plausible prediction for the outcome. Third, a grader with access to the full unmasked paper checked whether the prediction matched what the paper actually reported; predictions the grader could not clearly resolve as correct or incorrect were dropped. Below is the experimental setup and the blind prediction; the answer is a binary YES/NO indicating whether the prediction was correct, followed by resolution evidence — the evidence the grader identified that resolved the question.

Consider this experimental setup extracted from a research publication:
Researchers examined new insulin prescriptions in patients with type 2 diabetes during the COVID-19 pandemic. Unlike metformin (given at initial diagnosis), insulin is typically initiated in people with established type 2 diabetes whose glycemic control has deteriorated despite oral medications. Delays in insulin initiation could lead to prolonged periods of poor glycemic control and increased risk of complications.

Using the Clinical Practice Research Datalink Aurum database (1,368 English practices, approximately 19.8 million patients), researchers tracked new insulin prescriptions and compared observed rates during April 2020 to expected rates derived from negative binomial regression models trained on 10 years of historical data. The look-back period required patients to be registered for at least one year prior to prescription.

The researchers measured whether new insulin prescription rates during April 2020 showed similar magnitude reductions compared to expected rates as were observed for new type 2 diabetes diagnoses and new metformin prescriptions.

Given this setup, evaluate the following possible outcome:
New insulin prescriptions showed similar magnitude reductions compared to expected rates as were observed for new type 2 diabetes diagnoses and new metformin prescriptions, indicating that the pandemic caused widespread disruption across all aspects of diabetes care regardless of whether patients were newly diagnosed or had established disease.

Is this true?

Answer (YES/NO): NO